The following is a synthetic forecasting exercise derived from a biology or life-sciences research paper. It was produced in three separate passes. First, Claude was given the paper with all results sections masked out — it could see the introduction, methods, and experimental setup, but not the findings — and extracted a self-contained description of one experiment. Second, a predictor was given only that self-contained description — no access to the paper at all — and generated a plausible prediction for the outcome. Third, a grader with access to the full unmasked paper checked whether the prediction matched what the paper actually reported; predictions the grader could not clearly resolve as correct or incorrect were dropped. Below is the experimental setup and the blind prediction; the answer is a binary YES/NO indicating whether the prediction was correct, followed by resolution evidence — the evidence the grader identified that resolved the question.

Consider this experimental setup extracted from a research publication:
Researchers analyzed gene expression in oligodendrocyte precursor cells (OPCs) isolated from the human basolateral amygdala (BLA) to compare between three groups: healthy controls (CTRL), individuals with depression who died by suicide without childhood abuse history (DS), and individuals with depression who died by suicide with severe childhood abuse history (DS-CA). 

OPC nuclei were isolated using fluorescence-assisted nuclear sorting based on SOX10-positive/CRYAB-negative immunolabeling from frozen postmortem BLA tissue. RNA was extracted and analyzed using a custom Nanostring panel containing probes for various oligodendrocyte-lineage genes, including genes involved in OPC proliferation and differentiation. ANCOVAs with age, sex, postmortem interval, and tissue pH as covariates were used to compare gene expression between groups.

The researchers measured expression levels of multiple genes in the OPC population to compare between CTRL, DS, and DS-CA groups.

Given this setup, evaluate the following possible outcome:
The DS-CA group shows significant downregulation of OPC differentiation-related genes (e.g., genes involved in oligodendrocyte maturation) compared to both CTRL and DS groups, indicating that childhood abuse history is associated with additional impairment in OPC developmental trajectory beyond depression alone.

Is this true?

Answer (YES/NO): NO